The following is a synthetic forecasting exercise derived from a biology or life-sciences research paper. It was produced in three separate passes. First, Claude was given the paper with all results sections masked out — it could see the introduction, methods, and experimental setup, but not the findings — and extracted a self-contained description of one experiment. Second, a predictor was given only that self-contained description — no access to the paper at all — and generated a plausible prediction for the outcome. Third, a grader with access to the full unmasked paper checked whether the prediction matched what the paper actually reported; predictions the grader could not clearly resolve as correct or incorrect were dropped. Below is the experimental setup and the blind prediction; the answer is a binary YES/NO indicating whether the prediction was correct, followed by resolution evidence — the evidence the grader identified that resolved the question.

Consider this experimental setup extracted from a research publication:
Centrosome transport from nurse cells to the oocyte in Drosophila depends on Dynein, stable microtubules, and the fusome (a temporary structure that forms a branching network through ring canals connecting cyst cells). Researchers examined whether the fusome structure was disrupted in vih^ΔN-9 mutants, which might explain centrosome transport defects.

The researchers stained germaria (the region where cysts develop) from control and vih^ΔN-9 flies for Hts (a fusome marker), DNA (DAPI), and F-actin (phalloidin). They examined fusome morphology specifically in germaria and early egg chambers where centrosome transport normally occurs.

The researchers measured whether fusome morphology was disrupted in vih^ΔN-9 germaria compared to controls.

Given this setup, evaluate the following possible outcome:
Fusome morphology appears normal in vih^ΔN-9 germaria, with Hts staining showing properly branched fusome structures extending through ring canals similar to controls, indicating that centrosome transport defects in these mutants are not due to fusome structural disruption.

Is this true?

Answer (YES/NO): YES